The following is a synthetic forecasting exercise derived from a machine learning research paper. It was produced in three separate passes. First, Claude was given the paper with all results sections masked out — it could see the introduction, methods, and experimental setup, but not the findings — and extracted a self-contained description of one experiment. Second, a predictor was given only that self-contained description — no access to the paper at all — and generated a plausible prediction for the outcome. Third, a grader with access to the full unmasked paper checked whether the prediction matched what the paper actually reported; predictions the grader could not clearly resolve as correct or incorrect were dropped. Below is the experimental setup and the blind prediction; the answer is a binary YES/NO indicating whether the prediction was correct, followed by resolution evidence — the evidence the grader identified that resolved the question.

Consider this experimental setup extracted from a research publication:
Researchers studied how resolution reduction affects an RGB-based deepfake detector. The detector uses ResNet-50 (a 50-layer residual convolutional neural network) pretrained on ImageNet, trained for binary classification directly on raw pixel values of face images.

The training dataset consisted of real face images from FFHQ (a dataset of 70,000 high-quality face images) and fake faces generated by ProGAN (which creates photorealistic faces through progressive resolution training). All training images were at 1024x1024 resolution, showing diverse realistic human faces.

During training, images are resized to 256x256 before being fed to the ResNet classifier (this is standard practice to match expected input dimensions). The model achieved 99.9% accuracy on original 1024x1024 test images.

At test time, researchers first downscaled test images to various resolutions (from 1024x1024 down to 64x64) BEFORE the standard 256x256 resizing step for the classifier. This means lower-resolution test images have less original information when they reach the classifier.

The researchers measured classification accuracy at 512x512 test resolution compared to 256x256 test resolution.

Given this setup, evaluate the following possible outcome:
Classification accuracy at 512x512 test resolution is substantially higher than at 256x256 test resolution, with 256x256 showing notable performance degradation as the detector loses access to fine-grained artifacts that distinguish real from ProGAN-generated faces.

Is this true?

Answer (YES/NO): YES